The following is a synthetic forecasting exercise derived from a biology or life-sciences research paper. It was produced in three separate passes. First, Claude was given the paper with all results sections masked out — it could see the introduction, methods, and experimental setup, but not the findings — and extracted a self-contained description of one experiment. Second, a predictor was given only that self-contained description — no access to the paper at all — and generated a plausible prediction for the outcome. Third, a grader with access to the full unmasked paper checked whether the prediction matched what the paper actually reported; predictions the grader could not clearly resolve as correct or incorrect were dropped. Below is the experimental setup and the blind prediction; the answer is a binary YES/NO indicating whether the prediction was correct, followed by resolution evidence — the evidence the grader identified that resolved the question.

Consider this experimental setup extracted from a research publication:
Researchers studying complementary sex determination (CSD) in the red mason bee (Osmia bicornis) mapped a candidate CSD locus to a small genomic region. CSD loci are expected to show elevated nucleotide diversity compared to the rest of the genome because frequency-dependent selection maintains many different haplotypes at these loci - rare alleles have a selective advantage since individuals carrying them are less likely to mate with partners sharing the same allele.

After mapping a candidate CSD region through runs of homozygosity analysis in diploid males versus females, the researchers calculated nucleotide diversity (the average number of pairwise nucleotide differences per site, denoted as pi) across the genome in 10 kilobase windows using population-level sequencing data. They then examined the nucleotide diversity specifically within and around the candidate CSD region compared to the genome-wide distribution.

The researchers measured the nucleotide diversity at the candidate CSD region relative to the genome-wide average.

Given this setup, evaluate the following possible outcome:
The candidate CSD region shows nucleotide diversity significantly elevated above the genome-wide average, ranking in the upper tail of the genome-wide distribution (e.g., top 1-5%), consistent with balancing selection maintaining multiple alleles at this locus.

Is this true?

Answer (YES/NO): YES